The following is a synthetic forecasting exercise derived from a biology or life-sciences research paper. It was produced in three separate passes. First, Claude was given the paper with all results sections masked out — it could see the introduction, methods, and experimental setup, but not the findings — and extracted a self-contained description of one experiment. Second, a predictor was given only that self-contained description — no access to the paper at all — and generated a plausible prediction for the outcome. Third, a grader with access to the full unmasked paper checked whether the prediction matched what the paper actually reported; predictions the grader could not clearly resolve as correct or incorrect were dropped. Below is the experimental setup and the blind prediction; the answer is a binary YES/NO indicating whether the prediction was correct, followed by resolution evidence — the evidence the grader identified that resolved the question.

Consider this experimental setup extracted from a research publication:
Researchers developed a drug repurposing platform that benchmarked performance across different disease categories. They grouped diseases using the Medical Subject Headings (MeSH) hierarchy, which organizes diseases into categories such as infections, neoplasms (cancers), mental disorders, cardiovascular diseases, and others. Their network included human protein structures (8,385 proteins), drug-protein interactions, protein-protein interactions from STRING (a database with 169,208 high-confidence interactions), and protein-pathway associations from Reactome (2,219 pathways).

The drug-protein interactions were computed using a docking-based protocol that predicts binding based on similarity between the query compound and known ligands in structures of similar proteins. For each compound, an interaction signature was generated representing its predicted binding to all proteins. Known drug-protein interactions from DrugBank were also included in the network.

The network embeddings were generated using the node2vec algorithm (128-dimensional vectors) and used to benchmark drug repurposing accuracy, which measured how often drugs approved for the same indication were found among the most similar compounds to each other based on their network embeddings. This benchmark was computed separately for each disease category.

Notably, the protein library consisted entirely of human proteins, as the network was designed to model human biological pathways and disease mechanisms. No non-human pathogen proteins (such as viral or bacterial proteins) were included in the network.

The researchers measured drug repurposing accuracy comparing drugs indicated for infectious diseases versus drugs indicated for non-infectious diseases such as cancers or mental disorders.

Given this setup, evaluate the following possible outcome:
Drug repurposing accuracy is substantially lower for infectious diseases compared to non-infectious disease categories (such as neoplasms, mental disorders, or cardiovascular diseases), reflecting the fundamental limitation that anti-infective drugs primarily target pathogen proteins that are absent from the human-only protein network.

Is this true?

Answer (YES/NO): YES